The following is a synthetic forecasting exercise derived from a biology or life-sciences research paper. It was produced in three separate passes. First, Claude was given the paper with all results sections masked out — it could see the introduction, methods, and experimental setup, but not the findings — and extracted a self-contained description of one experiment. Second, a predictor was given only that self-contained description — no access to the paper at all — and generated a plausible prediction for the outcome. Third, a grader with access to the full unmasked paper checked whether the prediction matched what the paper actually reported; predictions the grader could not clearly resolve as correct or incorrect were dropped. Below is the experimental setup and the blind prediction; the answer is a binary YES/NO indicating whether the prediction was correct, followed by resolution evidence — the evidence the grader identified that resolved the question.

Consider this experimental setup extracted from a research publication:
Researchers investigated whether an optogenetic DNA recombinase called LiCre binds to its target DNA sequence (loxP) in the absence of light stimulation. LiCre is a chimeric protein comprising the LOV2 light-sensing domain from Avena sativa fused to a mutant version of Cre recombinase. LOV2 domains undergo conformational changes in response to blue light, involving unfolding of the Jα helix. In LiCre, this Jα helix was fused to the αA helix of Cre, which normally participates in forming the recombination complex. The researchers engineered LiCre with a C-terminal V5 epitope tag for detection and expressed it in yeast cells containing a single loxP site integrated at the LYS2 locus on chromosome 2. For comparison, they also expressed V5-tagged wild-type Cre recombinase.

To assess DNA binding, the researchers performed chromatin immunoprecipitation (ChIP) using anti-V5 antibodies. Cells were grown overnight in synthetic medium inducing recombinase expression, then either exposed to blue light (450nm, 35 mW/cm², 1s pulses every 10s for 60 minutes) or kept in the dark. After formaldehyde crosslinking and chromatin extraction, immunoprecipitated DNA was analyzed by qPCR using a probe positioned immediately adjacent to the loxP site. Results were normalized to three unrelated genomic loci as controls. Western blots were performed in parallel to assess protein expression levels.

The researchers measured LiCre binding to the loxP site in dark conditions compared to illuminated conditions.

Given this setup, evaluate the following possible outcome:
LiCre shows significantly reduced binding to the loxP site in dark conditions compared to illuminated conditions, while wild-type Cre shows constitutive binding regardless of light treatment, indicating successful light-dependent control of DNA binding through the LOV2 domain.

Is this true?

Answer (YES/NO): NO